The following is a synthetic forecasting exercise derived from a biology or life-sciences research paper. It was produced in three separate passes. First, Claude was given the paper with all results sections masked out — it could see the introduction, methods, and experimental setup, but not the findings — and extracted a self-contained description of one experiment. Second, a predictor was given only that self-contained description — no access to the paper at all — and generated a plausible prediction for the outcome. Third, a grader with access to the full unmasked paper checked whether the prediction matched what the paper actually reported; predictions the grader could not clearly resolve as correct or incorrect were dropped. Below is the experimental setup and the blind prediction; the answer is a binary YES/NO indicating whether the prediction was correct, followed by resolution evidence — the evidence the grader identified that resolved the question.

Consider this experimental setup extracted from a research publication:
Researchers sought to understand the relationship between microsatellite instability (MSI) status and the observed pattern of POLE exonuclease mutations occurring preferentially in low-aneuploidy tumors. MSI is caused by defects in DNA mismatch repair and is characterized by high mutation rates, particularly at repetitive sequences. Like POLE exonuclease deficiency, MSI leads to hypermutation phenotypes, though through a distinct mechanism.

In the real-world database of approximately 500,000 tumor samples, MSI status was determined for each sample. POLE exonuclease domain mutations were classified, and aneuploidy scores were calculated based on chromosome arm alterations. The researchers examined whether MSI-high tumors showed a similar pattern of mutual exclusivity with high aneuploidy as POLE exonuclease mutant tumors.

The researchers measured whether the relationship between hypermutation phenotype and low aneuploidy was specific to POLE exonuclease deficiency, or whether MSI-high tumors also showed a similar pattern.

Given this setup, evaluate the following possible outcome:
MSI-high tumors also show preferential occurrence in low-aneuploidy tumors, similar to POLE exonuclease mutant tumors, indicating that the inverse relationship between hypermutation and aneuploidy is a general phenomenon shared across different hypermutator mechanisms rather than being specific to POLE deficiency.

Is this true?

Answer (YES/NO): NO